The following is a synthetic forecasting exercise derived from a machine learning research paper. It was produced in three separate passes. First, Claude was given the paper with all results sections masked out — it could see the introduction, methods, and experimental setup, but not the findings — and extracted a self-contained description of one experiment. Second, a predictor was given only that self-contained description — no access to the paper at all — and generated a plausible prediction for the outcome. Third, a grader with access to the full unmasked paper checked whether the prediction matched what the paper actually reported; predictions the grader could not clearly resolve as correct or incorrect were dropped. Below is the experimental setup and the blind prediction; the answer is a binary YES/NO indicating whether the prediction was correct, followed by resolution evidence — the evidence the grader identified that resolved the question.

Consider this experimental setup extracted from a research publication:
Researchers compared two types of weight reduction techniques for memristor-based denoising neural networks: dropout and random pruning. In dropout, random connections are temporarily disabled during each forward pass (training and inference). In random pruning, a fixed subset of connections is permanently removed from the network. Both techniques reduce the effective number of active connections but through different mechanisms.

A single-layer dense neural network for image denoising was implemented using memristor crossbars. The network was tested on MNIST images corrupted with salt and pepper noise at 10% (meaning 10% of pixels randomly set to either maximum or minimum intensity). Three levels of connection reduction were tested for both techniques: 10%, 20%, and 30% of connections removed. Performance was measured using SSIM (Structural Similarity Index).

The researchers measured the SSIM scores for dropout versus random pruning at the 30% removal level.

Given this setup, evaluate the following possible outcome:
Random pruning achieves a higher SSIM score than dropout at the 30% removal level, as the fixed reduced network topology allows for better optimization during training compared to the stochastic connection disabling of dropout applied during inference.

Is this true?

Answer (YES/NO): NO